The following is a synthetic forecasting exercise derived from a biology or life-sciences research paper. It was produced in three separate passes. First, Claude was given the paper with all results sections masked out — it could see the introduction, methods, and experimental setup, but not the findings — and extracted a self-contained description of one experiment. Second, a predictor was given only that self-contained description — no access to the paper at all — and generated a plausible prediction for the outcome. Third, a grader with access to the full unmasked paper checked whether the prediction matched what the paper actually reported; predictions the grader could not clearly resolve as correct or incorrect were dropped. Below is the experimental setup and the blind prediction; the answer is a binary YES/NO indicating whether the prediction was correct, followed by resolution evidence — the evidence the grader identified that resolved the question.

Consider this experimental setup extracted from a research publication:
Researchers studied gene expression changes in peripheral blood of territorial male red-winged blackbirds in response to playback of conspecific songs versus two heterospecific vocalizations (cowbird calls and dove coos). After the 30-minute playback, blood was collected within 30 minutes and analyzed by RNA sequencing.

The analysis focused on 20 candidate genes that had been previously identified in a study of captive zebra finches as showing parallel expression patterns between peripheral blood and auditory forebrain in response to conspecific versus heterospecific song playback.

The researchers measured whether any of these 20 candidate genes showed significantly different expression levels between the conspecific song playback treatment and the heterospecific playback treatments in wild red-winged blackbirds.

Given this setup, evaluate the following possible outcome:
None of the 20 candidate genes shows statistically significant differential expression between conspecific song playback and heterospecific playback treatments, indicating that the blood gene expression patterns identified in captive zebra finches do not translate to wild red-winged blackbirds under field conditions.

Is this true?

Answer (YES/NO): YES